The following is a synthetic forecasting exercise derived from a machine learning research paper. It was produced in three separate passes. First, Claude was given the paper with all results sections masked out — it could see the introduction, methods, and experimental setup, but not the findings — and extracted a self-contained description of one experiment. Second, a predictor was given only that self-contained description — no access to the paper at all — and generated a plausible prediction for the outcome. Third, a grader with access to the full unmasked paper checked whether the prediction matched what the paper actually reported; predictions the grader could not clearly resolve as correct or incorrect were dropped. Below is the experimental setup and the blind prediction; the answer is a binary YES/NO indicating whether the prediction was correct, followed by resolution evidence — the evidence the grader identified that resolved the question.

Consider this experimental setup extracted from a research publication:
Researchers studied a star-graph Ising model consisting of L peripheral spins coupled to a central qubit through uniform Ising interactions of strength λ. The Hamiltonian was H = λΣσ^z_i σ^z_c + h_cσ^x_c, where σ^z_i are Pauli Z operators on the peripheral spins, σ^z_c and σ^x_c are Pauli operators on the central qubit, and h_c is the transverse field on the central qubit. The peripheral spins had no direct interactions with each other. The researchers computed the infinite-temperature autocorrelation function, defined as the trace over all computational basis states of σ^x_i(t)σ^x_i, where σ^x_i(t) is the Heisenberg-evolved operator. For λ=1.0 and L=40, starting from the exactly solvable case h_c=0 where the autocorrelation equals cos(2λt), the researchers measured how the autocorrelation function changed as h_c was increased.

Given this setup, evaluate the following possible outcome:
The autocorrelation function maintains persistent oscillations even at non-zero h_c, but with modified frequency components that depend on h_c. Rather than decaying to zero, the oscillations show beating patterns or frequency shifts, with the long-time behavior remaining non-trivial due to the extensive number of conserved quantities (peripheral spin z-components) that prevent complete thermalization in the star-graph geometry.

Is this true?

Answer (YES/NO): NO